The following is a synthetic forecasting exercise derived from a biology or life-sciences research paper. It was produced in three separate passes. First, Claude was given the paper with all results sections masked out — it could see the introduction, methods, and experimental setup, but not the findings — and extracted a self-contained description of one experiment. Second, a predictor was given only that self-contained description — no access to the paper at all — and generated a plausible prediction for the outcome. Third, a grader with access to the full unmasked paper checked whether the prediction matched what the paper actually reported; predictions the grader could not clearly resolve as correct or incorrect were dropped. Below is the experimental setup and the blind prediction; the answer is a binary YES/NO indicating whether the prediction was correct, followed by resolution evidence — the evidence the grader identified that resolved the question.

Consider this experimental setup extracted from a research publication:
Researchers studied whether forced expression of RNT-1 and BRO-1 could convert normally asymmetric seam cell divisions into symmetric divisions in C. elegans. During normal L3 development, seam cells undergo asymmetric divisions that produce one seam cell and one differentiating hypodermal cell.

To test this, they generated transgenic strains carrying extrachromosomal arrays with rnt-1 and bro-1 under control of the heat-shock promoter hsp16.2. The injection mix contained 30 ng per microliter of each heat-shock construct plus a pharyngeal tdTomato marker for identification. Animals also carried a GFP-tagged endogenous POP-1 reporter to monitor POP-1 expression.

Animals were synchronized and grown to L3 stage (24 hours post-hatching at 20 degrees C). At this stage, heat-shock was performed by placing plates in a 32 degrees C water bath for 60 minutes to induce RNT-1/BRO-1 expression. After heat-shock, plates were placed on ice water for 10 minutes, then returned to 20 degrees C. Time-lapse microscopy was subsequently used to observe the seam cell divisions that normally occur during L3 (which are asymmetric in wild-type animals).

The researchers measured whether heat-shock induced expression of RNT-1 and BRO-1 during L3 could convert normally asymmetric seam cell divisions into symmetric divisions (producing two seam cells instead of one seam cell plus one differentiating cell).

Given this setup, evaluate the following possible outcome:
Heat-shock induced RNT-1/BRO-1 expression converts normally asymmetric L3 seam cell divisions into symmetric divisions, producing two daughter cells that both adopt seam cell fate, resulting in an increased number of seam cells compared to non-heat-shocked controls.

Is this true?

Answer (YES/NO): YES